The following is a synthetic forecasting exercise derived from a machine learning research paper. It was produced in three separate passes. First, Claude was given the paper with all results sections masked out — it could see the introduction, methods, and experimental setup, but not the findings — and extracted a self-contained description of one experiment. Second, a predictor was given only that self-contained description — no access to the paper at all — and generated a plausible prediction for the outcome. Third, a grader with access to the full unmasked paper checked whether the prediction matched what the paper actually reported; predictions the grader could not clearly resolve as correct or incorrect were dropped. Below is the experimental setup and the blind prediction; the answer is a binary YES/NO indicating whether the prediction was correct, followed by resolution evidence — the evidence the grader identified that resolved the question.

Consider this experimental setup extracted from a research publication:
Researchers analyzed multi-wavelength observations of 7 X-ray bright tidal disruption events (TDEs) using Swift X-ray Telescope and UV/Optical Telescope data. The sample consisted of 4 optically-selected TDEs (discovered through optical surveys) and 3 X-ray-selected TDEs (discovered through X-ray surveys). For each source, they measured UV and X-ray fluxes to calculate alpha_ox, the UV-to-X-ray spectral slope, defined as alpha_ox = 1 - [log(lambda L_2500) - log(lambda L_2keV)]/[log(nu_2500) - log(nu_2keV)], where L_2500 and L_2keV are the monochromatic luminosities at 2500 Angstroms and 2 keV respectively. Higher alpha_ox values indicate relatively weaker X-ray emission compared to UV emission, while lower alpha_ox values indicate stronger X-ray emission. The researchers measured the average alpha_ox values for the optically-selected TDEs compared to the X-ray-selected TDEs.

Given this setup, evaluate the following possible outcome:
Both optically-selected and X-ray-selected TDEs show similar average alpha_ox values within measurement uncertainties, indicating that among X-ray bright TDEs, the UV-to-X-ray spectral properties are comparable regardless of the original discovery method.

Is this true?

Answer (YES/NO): NO